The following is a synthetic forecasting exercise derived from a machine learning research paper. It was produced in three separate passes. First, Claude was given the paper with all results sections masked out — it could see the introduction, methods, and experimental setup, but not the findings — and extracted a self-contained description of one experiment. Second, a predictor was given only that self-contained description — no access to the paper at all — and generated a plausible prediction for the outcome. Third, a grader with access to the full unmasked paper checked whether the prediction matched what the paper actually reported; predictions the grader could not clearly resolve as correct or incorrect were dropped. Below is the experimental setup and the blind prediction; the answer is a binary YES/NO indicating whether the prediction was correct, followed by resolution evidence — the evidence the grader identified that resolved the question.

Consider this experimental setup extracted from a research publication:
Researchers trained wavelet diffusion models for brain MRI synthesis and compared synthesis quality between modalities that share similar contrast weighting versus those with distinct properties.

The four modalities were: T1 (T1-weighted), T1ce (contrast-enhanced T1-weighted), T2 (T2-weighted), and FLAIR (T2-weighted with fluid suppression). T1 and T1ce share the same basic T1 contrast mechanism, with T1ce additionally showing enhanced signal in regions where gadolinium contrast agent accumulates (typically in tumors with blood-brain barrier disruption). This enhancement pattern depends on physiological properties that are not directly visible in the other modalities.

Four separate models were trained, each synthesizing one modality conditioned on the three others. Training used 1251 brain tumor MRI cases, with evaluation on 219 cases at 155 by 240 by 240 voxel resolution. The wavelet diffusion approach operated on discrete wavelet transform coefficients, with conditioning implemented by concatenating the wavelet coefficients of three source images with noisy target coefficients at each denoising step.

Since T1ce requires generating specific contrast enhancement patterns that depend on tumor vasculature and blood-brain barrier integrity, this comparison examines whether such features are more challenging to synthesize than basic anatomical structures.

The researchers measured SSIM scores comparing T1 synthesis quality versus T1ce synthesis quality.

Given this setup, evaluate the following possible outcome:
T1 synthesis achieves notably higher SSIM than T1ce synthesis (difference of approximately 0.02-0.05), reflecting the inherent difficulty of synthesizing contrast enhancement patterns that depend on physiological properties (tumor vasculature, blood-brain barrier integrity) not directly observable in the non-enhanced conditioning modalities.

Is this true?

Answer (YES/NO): YES